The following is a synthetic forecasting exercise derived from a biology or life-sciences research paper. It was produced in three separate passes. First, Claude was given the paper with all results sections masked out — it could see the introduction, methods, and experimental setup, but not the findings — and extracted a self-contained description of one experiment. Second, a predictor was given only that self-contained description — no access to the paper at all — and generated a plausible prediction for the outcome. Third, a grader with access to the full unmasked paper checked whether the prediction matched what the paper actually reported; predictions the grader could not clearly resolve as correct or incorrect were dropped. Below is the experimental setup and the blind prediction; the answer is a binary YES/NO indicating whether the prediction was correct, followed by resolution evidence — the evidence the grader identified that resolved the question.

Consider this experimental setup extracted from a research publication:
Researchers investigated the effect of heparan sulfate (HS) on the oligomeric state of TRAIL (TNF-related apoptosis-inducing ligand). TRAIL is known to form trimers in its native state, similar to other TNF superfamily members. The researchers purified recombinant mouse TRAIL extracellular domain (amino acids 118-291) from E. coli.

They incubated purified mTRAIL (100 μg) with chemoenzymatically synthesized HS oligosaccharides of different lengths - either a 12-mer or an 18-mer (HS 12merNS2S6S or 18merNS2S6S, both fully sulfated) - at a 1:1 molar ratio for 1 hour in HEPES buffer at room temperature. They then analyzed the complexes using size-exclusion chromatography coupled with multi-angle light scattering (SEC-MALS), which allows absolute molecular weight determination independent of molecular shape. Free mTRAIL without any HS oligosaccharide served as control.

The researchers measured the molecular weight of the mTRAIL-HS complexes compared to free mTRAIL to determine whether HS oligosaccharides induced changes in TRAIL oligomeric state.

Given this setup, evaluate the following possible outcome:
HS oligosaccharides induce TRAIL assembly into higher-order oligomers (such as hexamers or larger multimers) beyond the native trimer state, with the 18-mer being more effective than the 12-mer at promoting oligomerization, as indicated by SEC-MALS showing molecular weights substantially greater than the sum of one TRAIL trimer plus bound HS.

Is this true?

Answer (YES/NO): YES